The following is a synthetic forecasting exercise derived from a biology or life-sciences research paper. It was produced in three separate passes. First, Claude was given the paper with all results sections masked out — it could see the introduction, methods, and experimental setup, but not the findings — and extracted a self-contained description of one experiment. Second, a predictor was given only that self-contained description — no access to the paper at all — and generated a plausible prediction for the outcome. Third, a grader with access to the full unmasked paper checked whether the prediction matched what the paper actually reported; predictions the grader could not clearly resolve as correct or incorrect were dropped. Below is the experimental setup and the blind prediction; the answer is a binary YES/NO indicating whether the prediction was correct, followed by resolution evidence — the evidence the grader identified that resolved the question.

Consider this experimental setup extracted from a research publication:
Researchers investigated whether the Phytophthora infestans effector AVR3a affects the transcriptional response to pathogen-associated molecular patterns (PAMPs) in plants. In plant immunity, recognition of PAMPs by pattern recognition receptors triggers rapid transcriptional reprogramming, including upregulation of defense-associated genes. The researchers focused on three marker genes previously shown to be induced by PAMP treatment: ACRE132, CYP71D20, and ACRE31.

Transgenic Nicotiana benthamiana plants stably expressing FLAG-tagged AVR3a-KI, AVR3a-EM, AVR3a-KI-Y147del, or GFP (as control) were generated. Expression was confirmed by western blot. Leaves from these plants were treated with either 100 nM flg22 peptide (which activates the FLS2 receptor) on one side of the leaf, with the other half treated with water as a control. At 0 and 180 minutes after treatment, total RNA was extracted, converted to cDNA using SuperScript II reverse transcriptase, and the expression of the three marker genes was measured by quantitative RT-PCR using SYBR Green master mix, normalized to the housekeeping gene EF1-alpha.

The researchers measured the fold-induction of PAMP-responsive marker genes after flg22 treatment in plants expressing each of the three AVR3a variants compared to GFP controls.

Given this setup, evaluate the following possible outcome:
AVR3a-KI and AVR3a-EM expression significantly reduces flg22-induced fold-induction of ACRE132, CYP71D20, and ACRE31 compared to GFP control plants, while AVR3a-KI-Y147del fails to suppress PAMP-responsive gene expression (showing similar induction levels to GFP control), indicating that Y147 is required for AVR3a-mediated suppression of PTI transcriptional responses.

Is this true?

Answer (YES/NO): NO